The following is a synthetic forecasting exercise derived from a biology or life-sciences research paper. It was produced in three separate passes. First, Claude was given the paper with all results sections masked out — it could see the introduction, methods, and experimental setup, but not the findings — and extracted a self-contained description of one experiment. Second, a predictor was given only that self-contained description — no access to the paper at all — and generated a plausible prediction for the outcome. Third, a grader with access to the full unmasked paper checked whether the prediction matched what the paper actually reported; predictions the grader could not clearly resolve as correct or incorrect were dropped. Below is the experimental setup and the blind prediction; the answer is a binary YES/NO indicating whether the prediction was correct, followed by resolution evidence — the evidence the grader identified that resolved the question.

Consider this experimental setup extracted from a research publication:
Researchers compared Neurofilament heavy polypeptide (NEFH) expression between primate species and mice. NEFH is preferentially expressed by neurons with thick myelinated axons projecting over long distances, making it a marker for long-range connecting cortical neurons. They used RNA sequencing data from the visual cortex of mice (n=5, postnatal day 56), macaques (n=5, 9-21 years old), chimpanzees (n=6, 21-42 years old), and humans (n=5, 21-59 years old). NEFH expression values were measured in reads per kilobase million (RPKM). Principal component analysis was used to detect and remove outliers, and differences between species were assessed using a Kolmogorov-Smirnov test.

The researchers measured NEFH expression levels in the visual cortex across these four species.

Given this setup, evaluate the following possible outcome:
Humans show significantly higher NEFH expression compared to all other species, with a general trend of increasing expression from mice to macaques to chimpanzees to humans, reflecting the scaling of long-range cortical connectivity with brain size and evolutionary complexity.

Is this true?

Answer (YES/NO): NO